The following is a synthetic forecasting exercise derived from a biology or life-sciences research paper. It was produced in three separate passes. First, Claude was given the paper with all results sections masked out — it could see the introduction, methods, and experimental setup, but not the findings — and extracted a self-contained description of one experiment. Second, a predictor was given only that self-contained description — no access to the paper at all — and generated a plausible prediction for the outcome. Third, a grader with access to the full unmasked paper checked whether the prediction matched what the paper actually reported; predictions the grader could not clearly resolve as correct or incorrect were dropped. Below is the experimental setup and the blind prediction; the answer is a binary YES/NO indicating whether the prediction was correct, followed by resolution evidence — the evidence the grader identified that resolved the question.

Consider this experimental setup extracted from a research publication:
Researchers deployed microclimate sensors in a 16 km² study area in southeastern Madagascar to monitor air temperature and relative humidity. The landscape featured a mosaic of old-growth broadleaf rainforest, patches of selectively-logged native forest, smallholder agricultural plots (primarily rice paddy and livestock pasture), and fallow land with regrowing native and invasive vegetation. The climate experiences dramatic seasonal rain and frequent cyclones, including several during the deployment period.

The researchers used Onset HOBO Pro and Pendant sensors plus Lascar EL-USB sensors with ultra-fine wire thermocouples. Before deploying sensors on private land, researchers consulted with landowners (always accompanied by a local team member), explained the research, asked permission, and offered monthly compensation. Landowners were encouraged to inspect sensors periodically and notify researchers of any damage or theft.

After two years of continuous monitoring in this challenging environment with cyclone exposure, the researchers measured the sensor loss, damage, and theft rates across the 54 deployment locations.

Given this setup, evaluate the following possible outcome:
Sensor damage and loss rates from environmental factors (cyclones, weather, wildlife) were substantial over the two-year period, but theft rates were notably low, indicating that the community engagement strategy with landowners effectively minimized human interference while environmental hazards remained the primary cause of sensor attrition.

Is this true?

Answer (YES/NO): NO